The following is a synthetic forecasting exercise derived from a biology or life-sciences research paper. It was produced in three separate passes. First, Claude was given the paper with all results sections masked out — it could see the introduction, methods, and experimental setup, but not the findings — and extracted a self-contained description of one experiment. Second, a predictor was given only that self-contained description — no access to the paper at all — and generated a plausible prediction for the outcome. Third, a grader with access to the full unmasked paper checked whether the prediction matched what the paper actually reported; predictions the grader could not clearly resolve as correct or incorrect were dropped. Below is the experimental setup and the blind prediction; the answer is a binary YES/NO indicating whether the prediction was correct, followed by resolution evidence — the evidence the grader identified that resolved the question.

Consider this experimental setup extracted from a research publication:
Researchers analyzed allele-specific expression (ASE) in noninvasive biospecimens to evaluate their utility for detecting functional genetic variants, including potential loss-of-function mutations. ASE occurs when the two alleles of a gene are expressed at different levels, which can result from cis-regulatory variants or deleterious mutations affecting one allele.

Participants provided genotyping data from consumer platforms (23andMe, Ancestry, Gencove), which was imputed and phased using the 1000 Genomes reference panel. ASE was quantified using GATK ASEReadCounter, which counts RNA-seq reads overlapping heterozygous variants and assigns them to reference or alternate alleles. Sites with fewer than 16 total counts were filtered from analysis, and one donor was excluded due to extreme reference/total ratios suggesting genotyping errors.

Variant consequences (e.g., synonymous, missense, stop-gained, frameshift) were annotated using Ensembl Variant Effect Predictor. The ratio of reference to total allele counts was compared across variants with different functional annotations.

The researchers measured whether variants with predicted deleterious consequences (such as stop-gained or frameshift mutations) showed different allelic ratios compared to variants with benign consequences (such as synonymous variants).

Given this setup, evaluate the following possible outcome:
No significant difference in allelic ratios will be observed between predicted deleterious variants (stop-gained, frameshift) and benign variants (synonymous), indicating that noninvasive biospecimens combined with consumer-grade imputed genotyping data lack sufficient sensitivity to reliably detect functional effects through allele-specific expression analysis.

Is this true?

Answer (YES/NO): NO